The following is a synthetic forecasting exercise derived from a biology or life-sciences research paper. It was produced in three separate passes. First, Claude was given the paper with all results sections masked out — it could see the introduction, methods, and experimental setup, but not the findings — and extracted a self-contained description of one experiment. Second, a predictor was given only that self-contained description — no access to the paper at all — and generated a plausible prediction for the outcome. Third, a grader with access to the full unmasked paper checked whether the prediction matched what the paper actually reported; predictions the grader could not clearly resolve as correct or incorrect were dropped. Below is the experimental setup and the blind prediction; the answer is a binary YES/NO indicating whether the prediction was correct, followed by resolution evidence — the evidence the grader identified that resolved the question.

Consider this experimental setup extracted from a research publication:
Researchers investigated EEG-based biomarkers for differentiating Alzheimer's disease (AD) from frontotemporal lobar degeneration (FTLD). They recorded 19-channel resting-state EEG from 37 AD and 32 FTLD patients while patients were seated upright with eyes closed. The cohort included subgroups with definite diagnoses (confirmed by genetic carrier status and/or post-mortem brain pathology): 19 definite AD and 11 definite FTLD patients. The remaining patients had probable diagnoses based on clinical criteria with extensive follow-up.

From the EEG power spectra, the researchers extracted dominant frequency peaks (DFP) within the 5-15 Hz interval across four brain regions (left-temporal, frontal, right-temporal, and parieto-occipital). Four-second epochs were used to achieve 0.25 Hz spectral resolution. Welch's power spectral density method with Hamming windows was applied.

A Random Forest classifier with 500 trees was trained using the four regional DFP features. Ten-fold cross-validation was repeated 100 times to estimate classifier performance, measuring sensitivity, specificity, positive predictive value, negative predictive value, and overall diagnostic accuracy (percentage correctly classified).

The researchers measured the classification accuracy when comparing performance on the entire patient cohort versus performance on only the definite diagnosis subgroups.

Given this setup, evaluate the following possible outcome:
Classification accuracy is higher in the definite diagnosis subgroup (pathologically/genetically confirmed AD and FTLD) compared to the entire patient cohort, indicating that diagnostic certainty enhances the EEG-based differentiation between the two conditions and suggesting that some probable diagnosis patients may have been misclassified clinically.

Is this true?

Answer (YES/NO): YES